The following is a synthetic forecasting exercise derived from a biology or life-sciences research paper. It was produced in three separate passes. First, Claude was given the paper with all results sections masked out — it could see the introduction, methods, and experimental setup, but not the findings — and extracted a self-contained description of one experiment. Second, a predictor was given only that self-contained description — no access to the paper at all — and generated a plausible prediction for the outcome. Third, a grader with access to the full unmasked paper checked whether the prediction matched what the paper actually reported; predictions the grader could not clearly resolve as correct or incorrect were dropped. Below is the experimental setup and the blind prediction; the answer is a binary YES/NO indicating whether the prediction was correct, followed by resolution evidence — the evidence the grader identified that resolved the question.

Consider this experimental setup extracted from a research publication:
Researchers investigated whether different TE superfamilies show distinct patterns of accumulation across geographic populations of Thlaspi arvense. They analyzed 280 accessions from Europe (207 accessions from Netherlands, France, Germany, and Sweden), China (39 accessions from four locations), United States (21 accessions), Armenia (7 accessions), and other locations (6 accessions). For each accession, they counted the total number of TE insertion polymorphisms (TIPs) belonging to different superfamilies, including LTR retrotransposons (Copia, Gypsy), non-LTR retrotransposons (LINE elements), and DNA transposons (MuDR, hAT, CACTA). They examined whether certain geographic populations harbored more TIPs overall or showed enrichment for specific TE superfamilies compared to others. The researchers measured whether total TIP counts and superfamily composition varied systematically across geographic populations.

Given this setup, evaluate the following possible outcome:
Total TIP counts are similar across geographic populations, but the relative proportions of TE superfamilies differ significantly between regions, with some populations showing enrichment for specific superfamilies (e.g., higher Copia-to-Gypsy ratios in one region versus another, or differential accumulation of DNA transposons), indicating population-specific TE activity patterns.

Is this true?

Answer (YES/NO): NO